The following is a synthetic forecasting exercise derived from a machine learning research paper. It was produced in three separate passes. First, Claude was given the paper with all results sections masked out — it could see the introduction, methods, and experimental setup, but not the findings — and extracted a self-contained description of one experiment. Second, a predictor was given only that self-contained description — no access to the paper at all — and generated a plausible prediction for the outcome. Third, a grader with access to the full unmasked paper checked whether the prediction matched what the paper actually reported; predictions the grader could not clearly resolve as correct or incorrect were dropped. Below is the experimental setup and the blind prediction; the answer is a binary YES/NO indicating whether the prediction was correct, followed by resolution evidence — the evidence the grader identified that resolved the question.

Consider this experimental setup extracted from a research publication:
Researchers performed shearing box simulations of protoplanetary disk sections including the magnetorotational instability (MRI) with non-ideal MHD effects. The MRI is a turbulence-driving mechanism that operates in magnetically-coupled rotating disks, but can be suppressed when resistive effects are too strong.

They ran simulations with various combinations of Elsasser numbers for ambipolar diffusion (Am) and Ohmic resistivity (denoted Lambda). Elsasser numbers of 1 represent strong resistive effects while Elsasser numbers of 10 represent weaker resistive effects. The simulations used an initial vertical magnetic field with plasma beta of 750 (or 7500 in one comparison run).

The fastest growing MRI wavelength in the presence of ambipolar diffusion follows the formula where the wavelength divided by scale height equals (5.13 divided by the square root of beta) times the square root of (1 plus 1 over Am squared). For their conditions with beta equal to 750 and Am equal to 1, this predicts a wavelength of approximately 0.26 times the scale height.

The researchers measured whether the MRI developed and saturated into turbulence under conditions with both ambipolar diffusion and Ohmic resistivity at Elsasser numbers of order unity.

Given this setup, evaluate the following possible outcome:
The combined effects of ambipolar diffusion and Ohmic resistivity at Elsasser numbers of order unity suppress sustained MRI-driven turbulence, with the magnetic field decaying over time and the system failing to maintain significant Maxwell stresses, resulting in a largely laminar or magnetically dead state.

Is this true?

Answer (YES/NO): NO